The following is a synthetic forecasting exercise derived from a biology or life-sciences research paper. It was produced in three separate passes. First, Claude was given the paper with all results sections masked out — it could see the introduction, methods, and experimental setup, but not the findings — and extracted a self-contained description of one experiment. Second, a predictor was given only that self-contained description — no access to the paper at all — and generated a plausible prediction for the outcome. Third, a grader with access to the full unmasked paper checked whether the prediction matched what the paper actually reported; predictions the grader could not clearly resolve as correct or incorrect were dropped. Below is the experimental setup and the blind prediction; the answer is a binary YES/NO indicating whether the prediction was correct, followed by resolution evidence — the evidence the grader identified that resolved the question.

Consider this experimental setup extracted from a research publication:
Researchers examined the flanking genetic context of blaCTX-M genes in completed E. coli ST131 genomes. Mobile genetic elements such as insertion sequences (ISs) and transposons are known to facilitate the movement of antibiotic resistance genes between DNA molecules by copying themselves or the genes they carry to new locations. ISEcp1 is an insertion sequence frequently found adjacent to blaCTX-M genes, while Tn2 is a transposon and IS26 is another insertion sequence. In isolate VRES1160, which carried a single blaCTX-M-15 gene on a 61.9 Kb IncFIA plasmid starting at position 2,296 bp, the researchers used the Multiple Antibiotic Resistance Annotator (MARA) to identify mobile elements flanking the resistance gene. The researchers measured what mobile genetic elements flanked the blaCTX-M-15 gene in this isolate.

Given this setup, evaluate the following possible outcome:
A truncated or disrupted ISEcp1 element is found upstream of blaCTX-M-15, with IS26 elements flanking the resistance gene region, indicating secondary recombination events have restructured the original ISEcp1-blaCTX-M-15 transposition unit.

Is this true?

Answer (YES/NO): NO